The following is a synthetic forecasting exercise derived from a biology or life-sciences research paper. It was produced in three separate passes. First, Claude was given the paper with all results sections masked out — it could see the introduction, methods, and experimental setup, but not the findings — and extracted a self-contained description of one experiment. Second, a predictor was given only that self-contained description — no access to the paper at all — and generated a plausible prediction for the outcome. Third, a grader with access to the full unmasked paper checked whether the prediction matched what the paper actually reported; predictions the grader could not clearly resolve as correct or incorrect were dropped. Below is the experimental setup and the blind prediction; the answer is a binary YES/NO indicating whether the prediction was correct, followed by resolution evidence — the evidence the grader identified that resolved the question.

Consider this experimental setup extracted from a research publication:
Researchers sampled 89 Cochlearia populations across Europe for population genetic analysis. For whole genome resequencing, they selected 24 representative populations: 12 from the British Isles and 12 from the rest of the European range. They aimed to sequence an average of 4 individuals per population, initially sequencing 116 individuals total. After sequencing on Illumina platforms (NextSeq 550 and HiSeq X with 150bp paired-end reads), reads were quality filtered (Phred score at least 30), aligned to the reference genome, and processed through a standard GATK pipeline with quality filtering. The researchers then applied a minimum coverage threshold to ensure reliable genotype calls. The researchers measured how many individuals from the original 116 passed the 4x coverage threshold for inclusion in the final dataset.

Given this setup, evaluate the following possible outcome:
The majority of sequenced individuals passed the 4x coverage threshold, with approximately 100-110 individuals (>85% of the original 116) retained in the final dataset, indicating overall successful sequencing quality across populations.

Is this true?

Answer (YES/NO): NO